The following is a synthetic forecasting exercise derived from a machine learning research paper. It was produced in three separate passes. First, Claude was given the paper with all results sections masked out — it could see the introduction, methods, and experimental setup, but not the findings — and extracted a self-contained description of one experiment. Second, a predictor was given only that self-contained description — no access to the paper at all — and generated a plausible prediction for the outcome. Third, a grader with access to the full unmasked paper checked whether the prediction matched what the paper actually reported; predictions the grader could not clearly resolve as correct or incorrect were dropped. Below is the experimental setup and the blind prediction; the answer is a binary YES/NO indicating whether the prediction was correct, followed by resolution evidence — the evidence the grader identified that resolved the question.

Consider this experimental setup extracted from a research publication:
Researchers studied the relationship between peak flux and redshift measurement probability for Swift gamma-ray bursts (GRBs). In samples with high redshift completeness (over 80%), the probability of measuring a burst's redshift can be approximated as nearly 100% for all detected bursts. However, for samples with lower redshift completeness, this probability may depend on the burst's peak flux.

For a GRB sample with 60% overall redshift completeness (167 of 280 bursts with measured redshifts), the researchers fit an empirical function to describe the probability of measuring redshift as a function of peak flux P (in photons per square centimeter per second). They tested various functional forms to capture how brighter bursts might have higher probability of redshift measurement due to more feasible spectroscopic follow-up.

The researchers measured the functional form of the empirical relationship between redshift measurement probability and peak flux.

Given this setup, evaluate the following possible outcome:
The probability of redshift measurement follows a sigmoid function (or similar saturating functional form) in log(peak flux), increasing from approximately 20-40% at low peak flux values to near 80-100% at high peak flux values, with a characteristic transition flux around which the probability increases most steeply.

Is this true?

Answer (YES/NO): NO